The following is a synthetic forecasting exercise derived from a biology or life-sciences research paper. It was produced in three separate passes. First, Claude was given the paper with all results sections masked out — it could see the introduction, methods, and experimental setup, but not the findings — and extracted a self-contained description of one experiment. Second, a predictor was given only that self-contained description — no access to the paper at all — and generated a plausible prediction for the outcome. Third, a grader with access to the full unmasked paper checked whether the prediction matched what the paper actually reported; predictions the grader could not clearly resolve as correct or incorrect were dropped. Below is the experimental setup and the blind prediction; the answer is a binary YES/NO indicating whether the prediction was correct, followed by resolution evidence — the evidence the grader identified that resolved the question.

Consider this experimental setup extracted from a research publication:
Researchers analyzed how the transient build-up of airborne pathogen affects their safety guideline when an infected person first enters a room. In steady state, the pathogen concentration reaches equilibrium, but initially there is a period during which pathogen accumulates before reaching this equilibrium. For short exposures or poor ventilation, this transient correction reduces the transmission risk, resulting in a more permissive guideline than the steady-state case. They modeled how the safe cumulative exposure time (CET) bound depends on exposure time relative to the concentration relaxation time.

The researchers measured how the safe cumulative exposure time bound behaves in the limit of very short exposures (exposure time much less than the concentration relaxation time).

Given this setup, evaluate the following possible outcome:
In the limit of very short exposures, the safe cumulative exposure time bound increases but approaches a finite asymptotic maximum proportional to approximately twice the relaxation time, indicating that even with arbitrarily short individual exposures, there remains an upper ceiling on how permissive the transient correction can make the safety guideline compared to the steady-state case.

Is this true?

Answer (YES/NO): NO